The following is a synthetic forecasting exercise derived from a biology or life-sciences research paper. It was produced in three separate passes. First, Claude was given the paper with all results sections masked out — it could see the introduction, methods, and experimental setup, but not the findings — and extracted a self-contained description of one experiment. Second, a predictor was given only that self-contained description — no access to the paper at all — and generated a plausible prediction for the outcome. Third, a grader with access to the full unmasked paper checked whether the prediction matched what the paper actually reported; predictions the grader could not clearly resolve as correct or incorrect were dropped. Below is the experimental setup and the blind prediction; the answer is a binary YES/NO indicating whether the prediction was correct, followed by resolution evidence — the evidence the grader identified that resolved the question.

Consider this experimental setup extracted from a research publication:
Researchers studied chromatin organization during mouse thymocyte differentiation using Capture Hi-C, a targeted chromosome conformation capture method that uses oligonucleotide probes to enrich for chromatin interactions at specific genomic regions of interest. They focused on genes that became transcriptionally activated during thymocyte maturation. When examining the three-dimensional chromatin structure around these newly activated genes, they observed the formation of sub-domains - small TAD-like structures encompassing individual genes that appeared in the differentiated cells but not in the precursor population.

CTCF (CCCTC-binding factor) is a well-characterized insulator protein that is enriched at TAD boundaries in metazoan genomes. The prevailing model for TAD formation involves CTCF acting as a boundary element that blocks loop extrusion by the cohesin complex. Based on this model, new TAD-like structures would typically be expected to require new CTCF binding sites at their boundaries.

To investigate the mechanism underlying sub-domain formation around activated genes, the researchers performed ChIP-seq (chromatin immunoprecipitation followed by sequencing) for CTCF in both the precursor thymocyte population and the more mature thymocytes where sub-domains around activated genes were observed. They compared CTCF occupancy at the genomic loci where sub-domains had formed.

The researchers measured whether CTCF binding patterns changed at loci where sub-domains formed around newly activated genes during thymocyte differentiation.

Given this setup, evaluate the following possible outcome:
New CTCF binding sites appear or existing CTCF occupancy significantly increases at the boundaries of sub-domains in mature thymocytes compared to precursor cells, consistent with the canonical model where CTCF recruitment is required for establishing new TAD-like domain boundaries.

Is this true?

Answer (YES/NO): NO